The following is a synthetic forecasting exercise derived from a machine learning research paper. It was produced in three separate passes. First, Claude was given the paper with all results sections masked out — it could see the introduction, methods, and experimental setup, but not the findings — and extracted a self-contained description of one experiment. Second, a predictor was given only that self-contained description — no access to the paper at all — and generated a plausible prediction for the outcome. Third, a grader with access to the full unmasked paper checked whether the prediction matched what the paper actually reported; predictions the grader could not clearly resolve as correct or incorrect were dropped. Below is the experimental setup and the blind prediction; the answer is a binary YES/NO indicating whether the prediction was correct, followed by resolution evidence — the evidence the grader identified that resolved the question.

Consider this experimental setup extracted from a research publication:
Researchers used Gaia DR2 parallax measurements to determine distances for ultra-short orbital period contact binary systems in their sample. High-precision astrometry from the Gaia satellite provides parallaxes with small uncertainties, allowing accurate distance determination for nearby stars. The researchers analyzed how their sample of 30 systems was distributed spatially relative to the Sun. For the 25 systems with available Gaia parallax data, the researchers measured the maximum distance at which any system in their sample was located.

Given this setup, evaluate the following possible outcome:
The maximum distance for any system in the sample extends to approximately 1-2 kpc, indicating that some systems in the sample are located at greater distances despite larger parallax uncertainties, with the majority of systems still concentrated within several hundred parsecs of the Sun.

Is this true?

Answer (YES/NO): NO